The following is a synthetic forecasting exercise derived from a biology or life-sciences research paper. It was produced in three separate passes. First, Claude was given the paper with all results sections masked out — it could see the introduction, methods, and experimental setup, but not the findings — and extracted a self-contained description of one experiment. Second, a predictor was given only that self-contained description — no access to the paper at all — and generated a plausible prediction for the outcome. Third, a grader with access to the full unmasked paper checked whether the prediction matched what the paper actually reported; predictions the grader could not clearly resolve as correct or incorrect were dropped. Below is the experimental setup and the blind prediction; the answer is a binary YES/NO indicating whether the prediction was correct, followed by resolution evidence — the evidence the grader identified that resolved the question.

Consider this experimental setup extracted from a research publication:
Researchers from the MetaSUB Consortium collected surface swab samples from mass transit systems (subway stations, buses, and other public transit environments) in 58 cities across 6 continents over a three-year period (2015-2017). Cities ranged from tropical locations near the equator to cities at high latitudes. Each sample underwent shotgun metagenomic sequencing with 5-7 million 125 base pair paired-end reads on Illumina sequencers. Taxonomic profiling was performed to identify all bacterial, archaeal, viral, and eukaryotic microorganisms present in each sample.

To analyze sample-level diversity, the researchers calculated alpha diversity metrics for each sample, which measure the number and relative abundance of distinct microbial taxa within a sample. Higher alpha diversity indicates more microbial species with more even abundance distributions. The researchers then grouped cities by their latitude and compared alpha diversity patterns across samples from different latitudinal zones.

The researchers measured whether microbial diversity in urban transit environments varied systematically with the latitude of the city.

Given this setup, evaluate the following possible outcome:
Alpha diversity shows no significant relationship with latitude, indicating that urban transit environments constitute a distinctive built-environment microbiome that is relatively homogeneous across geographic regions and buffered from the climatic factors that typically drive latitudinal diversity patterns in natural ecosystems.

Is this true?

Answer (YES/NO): NO